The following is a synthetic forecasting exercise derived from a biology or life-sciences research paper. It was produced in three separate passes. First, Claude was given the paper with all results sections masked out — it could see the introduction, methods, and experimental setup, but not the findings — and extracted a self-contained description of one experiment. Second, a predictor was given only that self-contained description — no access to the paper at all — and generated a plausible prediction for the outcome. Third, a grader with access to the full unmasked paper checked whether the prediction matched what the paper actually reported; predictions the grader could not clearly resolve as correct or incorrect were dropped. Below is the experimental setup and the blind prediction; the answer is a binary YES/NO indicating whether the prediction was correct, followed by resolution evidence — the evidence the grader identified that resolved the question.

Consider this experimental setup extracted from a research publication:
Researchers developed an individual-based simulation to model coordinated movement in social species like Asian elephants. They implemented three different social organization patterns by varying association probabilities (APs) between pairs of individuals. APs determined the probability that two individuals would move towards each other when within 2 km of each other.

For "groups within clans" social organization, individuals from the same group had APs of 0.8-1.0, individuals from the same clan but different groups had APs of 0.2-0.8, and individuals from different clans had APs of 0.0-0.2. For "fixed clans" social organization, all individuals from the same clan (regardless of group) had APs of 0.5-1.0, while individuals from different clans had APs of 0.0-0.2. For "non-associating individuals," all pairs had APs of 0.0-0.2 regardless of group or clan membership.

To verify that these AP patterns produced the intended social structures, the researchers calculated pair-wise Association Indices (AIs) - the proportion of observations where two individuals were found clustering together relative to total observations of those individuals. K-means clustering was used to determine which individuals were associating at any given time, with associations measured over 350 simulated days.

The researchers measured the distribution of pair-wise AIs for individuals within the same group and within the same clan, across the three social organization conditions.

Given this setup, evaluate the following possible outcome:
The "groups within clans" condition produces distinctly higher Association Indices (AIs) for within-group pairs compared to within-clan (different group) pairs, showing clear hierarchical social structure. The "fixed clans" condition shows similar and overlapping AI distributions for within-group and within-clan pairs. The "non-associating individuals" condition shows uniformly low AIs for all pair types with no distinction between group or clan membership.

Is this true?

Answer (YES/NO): YES